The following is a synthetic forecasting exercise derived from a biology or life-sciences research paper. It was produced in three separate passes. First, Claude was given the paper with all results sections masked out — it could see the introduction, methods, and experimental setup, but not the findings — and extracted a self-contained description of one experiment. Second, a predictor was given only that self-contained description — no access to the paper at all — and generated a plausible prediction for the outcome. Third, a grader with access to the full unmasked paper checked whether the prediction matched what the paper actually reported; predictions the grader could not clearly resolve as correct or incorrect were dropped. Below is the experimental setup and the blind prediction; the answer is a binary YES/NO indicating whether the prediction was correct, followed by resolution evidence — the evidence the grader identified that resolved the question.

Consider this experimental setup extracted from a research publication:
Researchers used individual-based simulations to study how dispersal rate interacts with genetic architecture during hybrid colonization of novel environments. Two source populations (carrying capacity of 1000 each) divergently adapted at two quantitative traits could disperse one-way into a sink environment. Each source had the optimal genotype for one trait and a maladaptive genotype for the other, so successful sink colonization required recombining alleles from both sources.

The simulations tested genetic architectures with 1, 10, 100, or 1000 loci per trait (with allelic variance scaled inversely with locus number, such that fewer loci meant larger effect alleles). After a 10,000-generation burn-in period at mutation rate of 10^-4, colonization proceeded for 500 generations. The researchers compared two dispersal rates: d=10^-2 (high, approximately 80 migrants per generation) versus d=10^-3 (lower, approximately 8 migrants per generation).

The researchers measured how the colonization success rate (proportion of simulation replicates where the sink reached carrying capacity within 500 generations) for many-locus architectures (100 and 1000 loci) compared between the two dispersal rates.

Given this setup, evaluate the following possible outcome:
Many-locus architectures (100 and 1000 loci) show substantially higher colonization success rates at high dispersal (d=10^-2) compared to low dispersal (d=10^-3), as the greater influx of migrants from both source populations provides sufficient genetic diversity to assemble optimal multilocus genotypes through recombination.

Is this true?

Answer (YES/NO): NO